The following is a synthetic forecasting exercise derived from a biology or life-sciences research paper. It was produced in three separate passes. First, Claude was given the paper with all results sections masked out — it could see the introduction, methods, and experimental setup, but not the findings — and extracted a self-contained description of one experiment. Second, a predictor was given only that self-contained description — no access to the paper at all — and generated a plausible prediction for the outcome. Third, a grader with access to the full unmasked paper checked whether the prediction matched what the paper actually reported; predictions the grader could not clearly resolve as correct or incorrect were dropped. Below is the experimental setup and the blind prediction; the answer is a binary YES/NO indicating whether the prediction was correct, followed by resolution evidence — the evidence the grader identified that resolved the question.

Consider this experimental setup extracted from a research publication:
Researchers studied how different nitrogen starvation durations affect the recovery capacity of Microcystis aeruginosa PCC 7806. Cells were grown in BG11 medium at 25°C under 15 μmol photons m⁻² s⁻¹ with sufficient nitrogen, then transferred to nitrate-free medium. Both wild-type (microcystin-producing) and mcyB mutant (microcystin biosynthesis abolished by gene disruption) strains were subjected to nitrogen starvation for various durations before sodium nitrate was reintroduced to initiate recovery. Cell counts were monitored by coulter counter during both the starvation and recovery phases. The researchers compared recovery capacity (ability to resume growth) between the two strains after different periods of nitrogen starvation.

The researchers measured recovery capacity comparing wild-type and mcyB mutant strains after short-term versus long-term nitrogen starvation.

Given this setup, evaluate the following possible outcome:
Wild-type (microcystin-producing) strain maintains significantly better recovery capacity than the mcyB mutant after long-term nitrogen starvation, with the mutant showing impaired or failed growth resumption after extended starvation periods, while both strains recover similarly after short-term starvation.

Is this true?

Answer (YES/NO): YES